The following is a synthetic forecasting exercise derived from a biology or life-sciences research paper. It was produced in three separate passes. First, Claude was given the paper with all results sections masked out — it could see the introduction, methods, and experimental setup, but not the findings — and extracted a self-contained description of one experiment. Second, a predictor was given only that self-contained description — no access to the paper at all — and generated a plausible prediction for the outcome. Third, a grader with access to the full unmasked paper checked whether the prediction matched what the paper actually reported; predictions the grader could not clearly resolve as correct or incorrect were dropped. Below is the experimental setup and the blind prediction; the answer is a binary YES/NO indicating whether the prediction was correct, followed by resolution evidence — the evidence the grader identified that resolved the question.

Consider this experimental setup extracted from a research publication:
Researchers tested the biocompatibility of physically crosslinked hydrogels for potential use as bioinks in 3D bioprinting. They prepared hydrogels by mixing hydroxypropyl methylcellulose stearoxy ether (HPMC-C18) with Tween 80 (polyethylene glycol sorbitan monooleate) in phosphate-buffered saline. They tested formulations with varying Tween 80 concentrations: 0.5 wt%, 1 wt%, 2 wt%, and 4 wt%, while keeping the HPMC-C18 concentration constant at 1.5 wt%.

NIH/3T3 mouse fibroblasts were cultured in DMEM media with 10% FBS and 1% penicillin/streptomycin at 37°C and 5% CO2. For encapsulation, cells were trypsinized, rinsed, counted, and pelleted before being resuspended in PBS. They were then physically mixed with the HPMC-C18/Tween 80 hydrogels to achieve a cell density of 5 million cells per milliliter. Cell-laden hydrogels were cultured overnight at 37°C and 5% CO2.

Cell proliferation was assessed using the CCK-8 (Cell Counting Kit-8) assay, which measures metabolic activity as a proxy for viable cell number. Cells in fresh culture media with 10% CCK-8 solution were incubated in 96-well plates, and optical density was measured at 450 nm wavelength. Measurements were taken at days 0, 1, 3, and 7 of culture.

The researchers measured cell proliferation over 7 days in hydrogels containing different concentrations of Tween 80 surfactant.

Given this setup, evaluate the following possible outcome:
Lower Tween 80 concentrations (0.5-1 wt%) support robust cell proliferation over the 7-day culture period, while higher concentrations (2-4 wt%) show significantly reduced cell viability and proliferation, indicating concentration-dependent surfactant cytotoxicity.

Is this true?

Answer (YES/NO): NO